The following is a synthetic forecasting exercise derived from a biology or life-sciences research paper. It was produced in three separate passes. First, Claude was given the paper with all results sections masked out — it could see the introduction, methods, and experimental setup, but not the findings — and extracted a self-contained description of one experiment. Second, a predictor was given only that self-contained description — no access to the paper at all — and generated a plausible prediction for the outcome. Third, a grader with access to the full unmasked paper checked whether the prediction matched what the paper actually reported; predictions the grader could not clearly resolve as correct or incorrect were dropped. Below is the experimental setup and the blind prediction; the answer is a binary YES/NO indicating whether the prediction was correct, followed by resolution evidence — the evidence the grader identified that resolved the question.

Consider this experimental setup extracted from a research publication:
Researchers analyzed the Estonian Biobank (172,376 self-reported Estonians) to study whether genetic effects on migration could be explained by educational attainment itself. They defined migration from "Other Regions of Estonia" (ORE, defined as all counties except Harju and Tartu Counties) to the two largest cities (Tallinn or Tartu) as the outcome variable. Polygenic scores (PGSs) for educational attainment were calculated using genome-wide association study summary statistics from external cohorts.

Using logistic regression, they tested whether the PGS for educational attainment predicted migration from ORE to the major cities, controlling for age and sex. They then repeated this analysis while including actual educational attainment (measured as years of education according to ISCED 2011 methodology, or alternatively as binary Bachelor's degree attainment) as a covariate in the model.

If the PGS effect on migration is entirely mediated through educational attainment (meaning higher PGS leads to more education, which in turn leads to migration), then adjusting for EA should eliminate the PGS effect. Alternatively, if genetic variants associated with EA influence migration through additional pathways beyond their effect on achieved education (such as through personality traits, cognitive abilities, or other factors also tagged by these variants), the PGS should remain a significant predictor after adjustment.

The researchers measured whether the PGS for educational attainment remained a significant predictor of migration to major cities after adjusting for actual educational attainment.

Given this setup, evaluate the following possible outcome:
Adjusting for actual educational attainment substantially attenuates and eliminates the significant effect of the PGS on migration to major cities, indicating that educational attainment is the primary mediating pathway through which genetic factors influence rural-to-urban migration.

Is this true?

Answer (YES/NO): NO